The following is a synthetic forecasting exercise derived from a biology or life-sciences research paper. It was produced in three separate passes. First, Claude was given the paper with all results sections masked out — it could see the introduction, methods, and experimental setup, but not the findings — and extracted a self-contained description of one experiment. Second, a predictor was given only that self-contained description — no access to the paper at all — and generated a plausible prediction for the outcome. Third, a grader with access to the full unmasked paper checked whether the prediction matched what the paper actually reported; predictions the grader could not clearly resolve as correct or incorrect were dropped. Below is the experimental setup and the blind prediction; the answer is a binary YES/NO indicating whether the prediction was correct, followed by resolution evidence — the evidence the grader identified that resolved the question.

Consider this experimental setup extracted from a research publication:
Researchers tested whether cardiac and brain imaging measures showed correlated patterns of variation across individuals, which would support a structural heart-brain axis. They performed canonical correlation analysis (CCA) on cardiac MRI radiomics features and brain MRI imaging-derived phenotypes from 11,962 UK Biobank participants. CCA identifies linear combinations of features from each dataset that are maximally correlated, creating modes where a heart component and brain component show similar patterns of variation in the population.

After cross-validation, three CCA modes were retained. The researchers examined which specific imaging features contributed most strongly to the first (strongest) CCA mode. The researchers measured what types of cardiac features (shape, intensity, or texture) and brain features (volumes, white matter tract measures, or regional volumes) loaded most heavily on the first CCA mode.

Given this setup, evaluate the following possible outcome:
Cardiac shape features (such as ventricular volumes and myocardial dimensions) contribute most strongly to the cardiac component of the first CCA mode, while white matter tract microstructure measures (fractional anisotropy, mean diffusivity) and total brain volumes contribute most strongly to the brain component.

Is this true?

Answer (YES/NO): NO